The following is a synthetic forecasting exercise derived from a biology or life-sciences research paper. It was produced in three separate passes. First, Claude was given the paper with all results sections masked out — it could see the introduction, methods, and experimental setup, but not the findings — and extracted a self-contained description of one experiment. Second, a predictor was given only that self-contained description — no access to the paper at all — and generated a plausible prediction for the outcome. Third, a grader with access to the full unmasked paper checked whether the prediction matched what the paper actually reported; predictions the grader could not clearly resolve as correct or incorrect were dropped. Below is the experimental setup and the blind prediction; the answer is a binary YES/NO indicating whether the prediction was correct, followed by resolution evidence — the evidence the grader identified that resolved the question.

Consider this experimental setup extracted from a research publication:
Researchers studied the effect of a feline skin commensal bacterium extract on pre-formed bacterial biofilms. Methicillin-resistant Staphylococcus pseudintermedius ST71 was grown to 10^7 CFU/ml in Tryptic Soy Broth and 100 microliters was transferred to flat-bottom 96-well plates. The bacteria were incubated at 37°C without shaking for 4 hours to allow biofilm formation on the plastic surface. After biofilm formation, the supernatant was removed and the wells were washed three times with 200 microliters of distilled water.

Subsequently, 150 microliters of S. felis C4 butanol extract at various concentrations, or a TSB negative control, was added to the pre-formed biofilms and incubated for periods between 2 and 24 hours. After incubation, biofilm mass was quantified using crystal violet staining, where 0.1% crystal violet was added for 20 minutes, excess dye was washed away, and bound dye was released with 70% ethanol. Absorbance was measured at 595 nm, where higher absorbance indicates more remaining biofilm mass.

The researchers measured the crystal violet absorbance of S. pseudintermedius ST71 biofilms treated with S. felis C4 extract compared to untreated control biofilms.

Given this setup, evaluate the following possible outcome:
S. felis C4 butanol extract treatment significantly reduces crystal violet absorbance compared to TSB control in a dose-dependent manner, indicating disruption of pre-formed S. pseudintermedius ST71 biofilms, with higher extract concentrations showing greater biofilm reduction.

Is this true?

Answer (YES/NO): YES